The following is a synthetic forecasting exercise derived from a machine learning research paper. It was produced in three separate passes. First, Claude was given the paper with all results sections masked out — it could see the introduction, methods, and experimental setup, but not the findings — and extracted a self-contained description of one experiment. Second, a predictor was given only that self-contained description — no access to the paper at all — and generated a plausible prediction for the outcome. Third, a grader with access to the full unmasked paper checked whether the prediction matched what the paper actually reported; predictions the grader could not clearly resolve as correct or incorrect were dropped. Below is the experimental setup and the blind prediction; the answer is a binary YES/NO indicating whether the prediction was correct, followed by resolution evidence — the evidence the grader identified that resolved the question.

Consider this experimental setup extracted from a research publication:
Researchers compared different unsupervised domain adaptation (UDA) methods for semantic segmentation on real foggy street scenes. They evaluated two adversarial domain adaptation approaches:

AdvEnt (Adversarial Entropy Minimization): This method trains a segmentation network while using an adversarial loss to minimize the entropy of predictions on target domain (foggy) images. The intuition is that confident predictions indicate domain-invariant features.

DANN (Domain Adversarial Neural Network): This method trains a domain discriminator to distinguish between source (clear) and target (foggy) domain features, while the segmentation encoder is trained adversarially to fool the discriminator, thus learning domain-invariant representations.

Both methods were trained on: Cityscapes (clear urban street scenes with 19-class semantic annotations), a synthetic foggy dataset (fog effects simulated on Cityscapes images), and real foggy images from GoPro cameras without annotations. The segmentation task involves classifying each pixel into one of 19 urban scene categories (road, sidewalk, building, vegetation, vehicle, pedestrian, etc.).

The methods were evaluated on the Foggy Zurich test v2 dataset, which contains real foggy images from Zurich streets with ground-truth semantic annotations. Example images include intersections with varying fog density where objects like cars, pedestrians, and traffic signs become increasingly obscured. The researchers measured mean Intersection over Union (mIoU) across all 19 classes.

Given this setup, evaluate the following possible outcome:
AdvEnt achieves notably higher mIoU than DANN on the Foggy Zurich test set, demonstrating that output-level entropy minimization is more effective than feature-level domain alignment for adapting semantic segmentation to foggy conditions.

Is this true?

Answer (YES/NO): NO